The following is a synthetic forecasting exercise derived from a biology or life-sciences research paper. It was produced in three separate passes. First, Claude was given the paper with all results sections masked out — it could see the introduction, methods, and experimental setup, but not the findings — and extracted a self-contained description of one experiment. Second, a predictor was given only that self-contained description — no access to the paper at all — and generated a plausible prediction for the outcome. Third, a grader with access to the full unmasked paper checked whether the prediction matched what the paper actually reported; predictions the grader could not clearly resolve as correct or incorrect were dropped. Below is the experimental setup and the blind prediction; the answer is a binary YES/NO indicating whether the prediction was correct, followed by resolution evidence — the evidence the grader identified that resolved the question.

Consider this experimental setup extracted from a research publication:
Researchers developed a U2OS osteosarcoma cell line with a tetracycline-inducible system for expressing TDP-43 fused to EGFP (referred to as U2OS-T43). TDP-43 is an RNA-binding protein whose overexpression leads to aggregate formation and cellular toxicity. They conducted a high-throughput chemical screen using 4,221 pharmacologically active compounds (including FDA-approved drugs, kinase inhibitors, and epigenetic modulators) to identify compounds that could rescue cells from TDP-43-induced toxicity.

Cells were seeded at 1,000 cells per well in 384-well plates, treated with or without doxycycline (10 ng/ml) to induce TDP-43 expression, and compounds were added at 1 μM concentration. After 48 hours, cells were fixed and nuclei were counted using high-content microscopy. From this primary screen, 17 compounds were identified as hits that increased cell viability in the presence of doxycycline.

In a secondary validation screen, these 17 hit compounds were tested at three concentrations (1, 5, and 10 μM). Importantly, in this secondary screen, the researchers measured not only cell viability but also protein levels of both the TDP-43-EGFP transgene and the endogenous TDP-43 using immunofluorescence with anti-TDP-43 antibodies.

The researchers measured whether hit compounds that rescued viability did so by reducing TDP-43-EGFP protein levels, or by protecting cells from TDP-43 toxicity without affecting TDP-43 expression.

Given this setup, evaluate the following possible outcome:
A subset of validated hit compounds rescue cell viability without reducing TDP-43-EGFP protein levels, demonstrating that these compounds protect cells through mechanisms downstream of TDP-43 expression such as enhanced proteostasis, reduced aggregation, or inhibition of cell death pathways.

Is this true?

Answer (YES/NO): NO